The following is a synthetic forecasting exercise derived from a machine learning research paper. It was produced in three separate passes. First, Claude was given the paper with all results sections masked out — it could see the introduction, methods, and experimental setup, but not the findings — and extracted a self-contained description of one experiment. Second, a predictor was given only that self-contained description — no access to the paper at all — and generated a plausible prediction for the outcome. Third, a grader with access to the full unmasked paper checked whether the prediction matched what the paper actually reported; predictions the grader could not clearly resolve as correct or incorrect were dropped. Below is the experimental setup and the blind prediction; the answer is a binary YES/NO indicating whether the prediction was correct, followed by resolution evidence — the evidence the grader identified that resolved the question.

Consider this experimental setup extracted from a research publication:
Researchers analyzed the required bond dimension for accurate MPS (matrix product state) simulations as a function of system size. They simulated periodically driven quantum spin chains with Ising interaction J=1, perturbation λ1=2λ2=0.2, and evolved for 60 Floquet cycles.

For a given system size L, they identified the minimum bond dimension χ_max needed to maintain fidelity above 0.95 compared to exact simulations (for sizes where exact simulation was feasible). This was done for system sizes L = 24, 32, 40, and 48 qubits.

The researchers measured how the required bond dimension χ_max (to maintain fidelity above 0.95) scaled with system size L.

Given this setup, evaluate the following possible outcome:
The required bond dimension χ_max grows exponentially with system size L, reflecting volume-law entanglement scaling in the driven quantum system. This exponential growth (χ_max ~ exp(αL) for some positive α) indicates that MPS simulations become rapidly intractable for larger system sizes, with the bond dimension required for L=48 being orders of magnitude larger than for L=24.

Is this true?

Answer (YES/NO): NO